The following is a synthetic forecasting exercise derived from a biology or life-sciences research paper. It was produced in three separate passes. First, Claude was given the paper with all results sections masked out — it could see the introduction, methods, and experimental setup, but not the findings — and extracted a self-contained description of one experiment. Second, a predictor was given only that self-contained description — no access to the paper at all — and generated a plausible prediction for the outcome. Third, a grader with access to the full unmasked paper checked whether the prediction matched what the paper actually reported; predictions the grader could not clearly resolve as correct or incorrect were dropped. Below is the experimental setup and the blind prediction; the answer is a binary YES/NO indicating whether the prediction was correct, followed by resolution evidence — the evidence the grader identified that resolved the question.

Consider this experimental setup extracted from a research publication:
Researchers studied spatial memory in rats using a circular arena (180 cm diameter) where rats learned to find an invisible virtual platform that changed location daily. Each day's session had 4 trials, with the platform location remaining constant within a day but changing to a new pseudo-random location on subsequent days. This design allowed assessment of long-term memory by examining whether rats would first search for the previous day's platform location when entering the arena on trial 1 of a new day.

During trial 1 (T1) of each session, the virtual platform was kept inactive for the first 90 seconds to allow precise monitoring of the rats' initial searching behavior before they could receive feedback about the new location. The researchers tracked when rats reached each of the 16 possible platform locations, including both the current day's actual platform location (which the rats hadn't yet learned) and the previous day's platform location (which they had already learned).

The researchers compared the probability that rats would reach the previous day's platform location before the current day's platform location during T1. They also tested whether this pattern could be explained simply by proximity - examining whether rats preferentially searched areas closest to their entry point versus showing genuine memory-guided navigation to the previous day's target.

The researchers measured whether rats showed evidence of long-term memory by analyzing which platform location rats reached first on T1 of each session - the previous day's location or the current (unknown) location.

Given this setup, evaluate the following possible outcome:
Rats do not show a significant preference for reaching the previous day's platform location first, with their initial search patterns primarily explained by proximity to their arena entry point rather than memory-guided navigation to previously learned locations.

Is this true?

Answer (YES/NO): NO